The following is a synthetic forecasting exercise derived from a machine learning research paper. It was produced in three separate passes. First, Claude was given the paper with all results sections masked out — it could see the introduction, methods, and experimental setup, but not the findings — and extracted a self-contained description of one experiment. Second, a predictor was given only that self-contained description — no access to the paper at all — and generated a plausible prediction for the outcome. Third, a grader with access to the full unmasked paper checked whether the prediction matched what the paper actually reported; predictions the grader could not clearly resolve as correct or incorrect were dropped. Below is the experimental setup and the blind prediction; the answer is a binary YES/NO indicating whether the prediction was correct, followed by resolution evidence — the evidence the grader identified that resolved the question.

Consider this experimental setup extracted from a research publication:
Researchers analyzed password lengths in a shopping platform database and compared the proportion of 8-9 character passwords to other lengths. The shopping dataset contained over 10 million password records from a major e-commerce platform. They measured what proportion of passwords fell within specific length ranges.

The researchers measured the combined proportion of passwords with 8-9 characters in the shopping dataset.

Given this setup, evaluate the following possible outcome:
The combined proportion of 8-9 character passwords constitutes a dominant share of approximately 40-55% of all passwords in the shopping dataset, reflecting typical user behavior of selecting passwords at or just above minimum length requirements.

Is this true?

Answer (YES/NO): YES